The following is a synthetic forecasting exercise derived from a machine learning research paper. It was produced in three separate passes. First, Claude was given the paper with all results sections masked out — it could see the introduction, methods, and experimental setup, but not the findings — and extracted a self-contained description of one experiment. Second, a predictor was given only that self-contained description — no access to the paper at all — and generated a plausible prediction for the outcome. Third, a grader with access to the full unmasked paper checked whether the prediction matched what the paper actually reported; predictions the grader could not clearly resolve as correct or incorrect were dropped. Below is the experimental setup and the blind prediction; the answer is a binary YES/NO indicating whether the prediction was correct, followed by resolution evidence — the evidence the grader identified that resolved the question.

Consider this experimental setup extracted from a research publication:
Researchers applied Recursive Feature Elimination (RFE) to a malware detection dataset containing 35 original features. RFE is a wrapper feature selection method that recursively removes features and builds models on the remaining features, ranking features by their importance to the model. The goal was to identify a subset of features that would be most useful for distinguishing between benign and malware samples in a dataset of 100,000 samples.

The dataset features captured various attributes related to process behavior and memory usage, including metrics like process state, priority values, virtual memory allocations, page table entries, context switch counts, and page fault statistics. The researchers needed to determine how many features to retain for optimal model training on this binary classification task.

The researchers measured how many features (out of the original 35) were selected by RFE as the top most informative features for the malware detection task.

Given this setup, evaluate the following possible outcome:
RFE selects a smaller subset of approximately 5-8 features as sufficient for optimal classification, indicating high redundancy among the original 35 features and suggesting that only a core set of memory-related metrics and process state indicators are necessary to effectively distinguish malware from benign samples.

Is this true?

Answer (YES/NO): NO